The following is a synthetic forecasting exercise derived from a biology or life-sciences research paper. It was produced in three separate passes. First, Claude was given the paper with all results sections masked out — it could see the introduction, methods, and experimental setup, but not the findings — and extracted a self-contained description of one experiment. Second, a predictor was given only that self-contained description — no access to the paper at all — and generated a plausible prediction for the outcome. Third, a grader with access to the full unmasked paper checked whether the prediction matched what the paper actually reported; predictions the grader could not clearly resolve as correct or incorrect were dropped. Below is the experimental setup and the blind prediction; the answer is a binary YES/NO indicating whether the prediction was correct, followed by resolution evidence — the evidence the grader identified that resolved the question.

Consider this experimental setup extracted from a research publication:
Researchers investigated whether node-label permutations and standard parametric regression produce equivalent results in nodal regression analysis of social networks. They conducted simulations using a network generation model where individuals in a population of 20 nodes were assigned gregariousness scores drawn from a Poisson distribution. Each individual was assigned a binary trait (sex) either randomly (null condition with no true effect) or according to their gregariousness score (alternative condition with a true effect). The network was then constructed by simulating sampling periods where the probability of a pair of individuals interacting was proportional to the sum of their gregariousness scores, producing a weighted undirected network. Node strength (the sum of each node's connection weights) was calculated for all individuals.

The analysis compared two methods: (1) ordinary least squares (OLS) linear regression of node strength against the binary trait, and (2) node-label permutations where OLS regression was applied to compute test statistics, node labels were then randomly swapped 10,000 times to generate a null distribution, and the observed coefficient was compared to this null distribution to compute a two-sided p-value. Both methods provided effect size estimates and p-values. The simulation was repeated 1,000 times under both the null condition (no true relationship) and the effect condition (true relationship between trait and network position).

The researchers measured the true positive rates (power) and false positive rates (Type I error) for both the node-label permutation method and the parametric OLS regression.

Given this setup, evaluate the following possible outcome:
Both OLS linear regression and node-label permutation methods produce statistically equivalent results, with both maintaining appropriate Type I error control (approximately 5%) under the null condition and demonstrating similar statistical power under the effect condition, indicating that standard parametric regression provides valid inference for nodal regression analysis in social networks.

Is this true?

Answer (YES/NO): YES